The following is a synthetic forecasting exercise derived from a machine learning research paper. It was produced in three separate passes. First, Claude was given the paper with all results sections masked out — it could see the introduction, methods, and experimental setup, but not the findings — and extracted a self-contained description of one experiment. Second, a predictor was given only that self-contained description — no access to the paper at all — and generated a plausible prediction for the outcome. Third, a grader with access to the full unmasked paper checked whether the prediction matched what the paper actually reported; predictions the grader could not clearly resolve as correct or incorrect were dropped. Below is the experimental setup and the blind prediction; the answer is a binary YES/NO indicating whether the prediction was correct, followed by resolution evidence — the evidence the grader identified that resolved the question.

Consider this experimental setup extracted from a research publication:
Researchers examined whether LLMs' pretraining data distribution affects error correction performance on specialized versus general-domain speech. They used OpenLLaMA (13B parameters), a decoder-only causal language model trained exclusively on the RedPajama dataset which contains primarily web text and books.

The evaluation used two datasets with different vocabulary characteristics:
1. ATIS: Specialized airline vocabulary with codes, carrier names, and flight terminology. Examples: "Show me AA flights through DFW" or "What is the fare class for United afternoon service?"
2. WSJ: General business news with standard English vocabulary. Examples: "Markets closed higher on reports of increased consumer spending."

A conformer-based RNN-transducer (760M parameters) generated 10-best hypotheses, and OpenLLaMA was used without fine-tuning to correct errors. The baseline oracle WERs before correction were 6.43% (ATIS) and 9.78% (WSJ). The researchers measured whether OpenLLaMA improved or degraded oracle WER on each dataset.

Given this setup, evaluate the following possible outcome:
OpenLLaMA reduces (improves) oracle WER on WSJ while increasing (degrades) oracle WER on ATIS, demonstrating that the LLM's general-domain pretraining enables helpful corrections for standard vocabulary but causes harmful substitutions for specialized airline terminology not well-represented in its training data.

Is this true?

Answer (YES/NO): NO